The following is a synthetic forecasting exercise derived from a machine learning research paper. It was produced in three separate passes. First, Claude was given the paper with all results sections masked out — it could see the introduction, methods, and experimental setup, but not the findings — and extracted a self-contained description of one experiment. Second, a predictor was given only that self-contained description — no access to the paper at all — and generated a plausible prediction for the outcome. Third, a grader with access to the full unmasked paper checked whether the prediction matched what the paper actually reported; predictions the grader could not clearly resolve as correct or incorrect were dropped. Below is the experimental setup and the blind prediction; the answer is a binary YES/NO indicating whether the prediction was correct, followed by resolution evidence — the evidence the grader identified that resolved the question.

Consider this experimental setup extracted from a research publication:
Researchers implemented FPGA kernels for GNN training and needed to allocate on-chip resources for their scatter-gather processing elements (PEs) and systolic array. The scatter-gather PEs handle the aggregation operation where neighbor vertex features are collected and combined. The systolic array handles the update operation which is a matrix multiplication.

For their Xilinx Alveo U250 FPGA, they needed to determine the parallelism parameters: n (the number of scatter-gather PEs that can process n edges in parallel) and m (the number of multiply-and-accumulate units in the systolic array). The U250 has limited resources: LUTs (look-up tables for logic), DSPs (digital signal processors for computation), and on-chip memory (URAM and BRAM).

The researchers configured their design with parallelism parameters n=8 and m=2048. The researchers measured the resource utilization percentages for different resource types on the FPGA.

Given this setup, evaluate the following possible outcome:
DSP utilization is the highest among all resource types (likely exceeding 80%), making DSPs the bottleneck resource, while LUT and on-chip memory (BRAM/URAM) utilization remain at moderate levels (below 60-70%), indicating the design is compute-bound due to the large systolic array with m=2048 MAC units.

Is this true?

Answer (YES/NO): NO